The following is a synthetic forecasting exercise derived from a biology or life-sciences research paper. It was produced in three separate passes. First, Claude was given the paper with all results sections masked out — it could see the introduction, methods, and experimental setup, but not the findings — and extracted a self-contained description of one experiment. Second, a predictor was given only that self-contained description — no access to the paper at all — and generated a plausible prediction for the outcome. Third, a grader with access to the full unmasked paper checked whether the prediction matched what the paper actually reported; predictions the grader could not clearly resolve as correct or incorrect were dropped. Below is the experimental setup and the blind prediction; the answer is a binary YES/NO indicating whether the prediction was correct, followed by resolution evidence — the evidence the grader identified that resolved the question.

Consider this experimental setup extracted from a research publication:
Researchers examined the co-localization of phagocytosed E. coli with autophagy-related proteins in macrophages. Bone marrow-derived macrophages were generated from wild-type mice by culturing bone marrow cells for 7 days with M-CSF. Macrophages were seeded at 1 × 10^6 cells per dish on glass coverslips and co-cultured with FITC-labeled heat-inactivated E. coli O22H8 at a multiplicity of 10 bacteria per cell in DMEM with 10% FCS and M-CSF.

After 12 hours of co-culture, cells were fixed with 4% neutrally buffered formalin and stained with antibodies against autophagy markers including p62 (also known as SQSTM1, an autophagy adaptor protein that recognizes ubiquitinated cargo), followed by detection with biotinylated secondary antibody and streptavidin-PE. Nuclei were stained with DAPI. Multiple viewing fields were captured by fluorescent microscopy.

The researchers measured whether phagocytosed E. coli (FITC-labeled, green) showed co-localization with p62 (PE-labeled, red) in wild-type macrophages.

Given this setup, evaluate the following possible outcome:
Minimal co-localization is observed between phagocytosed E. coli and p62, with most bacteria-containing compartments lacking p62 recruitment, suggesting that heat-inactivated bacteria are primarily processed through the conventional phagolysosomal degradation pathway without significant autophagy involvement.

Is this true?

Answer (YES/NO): NO